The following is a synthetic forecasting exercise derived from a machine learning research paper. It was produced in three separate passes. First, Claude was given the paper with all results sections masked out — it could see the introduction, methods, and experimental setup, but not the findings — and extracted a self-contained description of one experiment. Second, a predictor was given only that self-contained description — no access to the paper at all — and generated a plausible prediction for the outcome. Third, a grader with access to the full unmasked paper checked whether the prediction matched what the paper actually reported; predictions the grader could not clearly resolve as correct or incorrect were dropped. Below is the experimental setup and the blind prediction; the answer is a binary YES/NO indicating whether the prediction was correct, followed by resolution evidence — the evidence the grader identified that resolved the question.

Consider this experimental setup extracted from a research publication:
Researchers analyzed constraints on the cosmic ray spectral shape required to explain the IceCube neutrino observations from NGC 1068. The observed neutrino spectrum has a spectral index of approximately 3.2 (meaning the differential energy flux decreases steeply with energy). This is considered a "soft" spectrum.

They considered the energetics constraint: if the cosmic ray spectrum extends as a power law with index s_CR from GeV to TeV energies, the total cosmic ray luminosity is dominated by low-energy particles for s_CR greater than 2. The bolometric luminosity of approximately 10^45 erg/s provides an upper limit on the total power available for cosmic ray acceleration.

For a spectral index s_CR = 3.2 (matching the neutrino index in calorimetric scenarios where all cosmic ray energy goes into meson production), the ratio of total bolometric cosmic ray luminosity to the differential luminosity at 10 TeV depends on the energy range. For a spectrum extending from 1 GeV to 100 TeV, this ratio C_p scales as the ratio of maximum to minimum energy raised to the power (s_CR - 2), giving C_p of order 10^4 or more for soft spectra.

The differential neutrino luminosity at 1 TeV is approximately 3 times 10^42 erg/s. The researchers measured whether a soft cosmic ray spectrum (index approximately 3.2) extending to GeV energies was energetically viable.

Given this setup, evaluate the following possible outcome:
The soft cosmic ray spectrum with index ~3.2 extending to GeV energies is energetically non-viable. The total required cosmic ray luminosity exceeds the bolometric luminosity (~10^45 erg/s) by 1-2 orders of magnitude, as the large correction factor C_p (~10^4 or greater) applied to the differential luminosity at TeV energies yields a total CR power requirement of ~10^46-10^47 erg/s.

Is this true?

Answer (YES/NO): YES